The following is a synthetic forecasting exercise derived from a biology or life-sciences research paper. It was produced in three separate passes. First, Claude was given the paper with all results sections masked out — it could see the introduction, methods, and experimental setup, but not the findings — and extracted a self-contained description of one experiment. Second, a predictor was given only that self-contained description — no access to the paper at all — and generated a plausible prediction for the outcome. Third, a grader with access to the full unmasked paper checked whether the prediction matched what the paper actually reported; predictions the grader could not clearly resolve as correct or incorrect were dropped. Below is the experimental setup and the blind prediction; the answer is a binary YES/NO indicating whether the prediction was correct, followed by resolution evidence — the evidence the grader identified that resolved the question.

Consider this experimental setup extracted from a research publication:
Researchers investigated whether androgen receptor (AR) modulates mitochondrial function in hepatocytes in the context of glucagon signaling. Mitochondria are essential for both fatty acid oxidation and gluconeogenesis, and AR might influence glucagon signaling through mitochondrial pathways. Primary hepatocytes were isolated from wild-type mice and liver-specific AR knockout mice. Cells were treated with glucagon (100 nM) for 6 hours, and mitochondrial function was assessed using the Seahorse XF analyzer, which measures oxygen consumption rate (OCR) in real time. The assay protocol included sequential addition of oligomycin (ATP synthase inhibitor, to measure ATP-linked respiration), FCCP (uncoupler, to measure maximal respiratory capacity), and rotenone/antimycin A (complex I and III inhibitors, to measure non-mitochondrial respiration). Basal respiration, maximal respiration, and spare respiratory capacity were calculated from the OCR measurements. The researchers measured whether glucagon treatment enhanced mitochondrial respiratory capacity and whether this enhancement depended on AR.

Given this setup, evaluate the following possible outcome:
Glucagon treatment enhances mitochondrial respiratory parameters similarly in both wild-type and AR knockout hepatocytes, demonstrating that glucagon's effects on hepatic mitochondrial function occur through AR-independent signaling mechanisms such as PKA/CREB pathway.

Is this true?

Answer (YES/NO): NO